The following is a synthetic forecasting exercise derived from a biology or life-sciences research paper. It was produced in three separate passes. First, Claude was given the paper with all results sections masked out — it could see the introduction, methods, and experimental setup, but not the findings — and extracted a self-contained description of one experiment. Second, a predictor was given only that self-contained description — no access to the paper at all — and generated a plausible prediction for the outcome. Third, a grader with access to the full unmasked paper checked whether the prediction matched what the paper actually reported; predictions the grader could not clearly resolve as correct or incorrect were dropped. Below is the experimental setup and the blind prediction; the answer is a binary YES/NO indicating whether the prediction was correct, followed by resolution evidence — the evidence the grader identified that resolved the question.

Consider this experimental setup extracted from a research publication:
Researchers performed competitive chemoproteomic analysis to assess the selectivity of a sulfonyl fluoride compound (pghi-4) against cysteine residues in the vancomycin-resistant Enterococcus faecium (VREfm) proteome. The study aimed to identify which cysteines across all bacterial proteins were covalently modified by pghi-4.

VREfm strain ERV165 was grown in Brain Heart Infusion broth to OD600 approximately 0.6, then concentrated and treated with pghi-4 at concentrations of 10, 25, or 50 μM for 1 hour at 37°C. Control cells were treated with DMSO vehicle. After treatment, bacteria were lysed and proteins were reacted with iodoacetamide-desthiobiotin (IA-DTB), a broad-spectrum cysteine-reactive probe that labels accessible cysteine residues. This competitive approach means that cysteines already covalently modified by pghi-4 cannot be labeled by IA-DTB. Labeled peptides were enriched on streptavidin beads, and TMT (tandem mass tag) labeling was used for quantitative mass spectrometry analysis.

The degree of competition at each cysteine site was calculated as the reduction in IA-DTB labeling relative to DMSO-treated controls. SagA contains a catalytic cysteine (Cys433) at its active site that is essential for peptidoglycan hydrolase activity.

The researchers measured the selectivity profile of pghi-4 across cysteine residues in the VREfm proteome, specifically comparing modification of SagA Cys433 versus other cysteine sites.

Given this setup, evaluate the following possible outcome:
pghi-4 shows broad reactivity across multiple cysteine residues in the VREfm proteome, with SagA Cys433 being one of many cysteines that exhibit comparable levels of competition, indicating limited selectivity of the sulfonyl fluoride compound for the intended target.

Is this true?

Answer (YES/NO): NO